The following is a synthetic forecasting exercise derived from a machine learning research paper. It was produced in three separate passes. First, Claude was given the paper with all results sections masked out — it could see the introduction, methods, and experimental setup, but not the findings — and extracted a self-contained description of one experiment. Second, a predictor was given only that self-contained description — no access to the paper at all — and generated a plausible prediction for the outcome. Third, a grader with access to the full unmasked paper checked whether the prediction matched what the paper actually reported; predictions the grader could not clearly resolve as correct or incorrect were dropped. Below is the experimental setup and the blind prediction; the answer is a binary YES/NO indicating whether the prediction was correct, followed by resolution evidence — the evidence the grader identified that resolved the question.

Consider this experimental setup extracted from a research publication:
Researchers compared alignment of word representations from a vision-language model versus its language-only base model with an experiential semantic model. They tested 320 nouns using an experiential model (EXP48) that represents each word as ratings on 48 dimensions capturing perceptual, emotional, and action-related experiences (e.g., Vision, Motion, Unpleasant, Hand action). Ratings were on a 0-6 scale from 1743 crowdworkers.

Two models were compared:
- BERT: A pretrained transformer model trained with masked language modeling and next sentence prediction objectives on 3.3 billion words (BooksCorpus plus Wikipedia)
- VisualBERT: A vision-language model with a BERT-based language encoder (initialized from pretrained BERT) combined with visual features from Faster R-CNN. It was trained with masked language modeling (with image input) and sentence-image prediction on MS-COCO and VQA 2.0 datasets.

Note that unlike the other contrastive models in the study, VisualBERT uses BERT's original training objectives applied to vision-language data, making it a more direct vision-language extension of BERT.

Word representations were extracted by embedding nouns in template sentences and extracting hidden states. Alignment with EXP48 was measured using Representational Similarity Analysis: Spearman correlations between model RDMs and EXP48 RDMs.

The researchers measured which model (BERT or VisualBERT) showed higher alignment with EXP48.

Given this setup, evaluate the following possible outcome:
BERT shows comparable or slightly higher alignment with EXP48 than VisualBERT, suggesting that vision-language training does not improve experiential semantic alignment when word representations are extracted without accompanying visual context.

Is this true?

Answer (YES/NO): NO